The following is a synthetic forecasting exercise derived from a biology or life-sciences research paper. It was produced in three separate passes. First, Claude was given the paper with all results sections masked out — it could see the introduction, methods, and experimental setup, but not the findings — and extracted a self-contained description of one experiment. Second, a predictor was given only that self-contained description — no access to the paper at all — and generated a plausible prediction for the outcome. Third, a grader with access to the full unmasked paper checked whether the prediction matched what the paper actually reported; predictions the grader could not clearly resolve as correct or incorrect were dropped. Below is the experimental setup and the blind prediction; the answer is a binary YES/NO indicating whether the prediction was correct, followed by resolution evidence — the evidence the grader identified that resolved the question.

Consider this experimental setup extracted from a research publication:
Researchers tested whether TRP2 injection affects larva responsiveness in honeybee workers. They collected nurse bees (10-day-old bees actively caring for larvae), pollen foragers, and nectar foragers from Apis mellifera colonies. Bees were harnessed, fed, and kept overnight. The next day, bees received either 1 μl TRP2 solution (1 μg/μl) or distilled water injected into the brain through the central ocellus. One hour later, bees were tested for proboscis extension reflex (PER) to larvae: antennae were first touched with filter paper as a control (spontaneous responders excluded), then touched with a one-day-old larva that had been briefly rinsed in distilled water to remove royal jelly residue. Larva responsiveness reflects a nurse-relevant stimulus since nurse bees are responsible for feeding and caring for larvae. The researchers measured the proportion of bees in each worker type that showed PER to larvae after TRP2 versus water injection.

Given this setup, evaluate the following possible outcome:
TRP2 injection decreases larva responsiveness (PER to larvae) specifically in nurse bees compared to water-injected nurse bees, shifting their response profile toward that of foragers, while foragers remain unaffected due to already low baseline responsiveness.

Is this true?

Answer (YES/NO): YES